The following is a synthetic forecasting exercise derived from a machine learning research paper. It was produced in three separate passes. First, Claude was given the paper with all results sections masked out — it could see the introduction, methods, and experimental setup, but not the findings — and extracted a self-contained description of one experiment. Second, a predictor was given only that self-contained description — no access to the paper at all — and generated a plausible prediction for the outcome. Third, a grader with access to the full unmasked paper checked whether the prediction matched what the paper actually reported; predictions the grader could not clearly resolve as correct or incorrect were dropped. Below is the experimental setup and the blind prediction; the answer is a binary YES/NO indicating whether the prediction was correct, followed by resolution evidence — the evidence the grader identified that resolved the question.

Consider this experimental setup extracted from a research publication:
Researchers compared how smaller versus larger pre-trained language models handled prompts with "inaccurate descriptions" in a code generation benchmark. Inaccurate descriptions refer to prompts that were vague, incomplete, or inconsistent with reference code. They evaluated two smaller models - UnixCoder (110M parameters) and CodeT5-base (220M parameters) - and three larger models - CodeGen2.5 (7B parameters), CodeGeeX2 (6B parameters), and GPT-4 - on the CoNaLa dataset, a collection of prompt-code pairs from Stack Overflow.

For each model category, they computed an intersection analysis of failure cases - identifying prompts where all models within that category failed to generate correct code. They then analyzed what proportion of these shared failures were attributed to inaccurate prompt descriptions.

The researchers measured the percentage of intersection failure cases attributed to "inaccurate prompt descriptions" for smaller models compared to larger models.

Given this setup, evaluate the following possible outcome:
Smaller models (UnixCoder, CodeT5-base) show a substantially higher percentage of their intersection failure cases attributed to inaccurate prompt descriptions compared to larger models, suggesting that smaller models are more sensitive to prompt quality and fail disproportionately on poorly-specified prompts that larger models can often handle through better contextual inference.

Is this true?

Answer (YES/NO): YES